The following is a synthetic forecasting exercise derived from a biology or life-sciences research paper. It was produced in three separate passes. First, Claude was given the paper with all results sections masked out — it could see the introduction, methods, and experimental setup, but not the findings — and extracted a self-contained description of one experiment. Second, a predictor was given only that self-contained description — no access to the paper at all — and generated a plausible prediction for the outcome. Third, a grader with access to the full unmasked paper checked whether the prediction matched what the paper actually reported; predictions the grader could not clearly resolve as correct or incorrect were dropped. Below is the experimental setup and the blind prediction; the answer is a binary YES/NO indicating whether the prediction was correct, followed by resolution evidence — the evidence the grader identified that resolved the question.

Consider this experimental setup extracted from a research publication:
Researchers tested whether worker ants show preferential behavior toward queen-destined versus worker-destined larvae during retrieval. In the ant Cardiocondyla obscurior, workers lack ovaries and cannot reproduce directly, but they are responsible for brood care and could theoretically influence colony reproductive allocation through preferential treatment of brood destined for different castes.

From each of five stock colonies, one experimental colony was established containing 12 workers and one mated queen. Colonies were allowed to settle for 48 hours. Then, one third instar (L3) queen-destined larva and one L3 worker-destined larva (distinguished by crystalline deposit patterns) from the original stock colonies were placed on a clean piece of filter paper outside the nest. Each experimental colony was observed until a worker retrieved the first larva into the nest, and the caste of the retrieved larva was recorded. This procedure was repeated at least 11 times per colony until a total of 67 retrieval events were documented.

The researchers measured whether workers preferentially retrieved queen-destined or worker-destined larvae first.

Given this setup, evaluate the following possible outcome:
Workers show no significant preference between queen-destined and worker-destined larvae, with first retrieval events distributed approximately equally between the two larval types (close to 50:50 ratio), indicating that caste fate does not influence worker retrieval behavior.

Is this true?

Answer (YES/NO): NO